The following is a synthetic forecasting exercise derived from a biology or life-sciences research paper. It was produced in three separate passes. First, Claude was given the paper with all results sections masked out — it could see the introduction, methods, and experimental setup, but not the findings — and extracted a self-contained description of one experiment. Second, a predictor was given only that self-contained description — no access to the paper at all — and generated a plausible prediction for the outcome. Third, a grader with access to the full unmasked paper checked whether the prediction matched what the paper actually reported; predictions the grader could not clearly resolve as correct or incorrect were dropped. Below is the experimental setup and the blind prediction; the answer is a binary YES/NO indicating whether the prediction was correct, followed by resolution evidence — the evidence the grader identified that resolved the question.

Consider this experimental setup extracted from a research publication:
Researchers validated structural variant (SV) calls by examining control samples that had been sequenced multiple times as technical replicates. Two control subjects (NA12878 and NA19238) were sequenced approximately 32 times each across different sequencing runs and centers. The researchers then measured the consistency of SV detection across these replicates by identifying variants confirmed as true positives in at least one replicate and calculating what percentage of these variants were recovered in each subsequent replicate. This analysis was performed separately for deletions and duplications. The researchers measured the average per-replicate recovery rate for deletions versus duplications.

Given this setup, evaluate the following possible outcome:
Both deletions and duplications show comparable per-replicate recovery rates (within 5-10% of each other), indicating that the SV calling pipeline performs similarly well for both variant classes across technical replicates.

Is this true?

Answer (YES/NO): NO